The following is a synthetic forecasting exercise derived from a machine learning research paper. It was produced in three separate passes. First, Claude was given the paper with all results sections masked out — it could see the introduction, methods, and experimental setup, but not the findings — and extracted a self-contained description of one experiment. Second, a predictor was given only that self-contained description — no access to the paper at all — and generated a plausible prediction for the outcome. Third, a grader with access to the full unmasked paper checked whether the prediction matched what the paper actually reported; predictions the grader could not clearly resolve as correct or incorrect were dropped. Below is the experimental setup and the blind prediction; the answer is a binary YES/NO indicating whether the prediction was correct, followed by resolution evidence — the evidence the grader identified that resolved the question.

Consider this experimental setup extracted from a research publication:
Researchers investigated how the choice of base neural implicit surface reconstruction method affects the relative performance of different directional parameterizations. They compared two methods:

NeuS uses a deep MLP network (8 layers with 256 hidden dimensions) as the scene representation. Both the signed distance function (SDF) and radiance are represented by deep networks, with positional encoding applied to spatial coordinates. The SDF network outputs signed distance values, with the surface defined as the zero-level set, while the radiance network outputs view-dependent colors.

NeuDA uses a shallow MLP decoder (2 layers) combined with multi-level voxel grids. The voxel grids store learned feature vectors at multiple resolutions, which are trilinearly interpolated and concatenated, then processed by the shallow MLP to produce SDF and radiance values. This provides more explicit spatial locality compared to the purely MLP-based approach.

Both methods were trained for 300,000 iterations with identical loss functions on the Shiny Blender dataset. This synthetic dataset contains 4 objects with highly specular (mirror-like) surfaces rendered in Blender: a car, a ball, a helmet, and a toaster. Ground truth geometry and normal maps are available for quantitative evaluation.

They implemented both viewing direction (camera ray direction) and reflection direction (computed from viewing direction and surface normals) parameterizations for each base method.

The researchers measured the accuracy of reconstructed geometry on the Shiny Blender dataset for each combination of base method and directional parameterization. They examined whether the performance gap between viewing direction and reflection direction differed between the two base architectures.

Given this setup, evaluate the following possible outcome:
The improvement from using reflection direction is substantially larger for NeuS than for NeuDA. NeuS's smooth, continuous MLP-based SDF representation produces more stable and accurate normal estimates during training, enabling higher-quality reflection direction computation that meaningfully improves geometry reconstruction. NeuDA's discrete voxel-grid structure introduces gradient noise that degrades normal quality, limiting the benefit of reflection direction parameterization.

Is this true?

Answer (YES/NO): NO